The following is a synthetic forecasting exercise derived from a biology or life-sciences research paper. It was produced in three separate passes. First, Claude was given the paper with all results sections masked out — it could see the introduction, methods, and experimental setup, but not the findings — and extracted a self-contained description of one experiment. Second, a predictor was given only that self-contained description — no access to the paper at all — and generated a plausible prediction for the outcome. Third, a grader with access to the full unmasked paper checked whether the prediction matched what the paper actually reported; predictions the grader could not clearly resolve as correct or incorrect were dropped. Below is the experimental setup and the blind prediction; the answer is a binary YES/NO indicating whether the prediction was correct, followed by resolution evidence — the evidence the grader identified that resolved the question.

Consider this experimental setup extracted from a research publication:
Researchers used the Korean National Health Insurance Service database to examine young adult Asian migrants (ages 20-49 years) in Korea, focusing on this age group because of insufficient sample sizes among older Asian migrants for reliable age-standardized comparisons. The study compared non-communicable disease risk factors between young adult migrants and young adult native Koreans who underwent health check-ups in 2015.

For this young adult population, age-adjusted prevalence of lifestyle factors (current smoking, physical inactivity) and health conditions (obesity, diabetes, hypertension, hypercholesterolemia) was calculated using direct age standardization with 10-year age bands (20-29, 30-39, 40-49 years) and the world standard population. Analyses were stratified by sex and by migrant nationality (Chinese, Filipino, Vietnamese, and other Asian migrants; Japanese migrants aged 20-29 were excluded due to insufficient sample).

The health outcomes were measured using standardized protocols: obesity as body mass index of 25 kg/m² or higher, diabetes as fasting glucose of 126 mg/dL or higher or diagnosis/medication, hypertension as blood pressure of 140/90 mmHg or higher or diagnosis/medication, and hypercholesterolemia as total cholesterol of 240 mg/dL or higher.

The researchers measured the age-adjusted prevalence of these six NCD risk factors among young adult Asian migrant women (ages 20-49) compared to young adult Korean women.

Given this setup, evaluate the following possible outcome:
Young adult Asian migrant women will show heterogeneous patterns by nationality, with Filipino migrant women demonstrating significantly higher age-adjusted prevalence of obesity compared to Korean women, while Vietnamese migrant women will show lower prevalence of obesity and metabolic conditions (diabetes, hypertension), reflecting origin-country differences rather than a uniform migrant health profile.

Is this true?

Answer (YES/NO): NO